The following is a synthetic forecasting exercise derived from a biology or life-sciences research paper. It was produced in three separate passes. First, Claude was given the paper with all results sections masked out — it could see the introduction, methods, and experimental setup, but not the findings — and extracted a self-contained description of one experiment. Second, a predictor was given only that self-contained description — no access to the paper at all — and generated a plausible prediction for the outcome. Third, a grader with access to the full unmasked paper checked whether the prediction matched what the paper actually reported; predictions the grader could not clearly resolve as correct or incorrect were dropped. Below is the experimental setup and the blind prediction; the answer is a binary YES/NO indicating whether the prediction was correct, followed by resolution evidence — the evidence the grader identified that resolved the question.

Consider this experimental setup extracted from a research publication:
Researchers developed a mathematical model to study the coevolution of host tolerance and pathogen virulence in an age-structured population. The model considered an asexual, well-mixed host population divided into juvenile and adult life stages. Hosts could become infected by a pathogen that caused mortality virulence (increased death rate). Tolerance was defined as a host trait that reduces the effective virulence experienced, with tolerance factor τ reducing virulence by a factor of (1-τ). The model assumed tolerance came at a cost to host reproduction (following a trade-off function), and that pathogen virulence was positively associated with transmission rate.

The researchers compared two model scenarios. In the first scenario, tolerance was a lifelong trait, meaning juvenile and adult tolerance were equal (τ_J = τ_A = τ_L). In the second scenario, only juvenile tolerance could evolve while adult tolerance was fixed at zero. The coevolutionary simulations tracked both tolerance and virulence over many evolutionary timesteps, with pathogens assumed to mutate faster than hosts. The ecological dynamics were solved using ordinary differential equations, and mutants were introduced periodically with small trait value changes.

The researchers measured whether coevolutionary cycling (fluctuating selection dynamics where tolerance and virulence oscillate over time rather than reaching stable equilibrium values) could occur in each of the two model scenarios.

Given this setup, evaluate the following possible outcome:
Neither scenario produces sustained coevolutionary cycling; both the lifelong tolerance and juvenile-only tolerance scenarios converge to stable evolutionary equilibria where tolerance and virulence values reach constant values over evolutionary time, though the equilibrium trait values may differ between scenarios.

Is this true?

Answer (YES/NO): NO